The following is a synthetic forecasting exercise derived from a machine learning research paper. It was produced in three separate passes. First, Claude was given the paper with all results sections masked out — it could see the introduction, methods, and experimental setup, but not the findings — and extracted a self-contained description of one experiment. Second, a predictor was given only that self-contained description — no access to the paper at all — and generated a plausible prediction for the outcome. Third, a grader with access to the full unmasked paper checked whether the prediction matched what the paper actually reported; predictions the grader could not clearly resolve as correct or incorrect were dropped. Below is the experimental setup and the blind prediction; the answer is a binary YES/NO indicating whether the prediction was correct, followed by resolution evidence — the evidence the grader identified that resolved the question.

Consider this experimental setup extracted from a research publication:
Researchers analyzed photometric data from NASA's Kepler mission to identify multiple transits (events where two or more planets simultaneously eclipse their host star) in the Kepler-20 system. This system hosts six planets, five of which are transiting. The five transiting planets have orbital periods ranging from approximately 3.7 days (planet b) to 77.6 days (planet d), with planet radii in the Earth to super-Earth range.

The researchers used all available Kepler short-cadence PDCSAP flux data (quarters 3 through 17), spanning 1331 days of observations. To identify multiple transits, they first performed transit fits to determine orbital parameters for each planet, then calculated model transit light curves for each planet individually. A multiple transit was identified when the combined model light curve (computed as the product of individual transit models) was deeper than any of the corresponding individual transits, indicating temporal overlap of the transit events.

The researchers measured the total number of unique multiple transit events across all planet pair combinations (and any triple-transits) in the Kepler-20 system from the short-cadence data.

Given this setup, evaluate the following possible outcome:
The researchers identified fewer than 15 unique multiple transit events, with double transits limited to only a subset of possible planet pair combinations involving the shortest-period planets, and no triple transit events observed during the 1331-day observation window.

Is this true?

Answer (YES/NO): NO